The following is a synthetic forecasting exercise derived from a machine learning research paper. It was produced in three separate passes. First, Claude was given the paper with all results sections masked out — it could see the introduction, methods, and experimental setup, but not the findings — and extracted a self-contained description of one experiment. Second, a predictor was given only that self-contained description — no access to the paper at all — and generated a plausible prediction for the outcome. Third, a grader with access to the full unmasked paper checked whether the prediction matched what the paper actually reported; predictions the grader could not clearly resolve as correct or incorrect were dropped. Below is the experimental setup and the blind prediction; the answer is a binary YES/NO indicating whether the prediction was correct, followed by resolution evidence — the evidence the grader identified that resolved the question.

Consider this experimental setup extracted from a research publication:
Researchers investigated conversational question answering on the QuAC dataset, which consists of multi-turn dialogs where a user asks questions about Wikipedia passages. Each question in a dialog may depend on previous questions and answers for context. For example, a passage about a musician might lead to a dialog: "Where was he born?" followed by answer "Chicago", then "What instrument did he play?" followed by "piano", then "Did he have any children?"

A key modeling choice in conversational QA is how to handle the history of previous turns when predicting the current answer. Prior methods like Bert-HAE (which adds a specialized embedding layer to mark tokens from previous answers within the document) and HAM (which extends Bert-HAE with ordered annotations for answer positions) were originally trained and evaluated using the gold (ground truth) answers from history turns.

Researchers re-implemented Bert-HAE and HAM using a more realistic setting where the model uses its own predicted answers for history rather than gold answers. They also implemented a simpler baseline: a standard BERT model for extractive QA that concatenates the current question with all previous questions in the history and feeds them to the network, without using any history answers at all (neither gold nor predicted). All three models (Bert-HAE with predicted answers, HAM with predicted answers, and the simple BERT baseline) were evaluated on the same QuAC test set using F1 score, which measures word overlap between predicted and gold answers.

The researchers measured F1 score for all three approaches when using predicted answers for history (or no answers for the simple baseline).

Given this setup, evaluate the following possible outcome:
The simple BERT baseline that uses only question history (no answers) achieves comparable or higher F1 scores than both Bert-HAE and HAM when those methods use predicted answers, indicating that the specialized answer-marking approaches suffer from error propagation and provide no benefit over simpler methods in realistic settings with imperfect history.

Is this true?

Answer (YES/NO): YES